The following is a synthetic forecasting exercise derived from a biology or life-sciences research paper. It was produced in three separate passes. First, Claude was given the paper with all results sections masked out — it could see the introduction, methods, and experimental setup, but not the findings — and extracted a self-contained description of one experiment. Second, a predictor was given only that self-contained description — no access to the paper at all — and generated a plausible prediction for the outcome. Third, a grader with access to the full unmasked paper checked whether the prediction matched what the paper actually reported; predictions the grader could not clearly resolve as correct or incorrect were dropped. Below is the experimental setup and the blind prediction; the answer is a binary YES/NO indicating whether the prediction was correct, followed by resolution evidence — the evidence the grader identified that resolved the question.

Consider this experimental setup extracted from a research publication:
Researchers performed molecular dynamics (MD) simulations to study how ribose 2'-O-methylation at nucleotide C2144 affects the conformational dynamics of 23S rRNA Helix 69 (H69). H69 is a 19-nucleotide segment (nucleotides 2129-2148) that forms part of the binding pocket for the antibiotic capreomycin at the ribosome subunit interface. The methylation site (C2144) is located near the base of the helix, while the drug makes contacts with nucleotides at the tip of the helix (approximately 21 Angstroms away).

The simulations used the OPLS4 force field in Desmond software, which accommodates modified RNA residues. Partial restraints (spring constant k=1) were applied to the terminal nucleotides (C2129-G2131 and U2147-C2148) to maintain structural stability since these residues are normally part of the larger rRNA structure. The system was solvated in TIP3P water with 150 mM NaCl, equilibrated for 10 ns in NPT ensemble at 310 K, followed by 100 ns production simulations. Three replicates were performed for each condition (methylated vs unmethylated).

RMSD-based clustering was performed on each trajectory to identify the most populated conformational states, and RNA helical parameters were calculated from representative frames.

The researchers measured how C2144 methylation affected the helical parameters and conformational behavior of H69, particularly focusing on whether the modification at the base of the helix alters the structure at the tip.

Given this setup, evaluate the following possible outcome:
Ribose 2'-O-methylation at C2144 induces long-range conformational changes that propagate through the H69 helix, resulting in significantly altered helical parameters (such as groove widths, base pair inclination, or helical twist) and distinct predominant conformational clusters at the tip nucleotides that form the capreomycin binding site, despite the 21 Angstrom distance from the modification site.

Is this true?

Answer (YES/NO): YES